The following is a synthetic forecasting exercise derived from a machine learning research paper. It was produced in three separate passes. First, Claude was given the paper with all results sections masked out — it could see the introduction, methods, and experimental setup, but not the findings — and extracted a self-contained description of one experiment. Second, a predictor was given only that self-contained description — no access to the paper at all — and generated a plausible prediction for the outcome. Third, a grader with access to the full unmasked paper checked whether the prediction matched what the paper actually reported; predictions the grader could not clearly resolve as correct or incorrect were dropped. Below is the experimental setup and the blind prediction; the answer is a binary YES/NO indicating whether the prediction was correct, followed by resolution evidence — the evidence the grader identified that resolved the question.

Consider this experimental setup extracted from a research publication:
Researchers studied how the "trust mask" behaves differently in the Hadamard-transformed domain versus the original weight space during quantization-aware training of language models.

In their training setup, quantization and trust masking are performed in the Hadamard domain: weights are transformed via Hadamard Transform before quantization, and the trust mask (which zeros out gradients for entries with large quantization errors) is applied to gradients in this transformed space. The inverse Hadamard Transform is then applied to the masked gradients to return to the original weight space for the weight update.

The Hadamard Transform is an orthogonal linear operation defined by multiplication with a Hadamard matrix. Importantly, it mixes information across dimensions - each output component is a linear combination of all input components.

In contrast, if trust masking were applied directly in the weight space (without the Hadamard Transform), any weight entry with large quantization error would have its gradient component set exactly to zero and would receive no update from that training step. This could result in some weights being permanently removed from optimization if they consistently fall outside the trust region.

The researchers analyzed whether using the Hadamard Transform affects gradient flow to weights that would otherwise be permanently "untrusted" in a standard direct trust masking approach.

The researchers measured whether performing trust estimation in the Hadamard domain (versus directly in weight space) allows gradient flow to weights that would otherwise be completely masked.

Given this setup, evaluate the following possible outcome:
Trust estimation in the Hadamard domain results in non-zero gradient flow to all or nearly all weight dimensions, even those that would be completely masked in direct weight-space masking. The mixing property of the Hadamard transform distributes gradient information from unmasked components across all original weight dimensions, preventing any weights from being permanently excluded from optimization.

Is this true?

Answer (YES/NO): YES